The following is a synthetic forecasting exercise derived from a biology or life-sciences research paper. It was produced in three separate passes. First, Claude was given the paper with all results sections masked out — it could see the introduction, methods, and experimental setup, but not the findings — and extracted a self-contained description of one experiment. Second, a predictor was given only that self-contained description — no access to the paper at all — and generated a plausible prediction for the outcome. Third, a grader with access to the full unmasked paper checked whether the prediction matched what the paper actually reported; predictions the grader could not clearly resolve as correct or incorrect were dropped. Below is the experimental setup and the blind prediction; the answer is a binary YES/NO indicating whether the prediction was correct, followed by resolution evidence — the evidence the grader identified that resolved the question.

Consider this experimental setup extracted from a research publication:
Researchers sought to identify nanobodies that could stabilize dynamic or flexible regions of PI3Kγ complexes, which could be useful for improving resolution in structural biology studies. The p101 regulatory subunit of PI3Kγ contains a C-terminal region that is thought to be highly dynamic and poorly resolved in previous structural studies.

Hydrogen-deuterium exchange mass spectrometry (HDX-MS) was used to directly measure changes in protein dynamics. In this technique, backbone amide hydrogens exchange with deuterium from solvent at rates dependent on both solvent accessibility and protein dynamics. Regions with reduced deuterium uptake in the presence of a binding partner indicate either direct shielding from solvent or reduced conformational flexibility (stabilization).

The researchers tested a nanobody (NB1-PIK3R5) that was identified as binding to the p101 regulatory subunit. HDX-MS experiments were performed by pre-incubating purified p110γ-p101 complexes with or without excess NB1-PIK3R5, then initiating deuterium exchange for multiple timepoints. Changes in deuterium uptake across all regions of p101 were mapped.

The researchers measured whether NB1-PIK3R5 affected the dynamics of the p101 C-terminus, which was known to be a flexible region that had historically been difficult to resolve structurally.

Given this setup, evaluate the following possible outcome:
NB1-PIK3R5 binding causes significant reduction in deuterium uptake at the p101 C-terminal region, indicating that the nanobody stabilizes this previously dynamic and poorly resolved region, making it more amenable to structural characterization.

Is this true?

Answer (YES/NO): YES